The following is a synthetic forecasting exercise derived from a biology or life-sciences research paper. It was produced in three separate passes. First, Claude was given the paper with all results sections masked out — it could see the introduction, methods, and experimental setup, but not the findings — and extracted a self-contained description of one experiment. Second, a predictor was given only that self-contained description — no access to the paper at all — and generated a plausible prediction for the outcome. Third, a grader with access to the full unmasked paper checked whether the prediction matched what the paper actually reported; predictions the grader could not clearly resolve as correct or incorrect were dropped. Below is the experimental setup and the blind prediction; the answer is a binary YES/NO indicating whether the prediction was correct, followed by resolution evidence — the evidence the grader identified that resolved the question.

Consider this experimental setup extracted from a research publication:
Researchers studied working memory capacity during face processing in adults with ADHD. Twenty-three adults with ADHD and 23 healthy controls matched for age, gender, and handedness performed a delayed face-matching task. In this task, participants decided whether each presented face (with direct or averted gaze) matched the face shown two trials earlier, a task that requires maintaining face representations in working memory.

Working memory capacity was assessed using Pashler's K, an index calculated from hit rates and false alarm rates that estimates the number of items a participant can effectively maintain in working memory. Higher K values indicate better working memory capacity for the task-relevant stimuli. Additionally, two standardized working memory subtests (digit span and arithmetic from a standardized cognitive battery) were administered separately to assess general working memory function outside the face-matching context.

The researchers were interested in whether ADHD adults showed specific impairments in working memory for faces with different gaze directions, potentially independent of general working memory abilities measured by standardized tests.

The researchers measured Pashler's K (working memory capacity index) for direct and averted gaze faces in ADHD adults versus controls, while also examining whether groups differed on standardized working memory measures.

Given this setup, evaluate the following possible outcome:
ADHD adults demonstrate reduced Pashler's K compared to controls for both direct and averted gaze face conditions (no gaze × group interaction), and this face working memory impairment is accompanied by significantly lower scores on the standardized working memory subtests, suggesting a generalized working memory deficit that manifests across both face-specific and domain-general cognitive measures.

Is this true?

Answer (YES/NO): NO